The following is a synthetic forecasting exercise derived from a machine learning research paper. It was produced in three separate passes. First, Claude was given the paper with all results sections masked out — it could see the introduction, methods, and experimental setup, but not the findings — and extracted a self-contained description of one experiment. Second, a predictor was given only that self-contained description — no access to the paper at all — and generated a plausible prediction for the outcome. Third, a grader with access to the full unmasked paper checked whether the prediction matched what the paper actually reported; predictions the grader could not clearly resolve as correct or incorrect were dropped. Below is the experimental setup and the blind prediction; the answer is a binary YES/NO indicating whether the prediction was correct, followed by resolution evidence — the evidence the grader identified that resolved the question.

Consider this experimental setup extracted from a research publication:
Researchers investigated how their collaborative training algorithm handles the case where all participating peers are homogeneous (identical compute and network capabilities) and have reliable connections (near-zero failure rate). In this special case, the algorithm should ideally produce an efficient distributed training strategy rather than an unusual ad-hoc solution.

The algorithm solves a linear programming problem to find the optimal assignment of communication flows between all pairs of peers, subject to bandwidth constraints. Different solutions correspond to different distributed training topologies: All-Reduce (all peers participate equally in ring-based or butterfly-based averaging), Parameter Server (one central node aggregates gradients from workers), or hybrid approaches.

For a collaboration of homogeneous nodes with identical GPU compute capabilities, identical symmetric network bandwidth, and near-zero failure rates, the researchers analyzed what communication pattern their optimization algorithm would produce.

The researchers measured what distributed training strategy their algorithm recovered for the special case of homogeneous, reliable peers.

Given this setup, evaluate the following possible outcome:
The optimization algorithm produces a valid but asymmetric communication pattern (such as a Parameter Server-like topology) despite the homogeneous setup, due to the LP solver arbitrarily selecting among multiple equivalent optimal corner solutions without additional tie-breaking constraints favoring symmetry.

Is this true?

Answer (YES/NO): NO